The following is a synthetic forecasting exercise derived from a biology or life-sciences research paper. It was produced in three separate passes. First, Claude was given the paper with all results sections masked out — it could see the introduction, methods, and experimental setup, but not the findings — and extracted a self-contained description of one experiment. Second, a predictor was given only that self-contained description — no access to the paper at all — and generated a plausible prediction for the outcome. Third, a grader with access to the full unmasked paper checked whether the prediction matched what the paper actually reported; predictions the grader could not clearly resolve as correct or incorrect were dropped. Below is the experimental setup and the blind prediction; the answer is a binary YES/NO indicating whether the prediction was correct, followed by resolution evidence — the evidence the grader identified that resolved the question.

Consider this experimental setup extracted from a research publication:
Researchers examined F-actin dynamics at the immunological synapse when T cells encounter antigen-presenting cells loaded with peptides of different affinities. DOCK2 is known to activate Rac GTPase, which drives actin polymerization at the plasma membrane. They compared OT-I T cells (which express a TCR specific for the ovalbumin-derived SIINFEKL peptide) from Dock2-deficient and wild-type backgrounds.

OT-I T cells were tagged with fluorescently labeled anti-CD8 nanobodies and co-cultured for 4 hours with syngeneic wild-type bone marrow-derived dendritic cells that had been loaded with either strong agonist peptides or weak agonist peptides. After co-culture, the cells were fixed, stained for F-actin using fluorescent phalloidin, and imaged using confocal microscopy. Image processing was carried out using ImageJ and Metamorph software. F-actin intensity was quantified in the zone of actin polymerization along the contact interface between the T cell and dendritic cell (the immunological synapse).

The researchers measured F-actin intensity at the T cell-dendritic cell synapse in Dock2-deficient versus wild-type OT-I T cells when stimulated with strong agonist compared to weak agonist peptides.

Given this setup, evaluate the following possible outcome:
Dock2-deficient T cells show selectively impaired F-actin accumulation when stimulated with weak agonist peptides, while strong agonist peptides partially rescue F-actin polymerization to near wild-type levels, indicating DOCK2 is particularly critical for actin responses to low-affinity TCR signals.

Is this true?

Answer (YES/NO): NO